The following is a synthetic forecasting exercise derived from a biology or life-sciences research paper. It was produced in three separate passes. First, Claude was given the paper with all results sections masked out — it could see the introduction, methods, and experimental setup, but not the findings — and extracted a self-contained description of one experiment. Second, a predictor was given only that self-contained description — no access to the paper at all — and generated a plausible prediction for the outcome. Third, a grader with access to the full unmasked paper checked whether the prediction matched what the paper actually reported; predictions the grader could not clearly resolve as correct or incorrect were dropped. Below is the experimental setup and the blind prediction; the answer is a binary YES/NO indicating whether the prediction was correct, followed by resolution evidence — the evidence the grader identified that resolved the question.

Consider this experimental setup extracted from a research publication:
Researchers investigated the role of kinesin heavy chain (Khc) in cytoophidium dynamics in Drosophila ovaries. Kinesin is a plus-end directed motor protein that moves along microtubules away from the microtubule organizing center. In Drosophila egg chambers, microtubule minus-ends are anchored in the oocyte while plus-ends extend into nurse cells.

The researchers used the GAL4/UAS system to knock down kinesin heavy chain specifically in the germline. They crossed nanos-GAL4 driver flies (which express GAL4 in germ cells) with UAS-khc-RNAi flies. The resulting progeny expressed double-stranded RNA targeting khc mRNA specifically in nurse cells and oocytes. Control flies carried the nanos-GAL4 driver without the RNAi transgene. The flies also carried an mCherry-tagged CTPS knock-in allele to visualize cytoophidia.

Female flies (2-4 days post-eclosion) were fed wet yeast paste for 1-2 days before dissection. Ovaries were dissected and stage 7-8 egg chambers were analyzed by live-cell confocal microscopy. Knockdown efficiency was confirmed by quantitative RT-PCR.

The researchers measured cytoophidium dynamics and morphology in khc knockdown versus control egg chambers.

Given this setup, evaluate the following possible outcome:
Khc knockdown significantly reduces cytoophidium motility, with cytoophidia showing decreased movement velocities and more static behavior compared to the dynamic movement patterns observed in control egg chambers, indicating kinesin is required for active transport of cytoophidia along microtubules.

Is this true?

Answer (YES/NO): NO